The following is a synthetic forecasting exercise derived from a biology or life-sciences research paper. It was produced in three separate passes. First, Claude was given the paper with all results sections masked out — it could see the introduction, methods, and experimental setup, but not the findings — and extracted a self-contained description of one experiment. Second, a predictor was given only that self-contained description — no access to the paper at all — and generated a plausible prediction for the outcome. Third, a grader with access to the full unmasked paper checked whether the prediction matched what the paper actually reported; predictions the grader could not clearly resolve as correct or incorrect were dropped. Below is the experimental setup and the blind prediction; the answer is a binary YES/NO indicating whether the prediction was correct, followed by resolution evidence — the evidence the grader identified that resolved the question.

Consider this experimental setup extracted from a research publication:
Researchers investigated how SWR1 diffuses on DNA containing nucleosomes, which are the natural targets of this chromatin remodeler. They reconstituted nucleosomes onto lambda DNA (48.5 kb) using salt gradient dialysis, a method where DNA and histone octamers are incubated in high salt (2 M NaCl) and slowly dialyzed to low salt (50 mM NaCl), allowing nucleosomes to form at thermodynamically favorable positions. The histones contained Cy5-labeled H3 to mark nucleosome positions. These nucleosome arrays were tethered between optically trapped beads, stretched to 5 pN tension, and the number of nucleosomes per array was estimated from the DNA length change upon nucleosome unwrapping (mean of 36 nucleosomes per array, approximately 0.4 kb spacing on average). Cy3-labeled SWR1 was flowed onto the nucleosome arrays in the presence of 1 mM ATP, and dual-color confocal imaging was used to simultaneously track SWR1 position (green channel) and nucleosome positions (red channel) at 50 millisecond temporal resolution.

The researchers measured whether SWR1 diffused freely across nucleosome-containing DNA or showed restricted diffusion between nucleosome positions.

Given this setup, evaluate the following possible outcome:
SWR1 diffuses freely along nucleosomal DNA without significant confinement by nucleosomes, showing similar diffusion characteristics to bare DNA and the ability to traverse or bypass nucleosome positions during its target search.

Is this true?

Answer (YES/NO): NO